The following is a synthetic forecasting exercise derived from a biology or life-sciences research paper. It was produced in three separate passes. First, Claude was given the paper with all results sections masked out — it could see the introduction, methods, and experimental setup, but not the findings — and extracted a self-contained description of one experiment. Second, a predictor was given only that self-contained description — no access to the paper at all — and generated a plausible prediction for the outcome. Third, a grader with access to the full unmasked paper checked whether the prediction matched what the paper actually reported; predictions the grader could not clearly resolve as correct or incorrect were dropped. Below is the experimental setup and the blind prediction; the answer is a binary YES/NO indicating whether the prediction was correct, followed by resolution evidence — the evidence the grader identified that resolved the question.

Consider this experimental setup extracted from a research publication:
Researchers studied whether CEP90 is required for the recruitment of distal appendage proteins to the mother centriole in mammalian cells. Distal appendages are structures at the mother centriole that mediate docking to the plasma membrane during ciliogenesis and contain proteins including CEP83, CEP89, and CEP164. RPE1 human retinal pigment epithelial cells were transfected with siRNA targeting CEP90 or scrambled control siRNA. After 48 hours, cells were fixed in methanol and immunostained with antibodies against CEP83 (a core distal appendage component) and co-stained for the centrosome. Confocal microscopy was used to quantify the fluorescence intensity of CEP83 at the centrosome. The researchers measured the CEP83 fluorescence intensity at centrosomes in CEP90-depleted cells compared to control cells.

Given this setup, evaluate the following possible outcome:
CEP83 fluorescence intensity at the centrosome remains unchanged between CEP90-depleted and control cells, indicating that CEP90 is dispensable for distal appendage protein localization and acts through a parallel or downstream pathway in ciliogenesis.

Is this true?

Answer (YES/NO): NO